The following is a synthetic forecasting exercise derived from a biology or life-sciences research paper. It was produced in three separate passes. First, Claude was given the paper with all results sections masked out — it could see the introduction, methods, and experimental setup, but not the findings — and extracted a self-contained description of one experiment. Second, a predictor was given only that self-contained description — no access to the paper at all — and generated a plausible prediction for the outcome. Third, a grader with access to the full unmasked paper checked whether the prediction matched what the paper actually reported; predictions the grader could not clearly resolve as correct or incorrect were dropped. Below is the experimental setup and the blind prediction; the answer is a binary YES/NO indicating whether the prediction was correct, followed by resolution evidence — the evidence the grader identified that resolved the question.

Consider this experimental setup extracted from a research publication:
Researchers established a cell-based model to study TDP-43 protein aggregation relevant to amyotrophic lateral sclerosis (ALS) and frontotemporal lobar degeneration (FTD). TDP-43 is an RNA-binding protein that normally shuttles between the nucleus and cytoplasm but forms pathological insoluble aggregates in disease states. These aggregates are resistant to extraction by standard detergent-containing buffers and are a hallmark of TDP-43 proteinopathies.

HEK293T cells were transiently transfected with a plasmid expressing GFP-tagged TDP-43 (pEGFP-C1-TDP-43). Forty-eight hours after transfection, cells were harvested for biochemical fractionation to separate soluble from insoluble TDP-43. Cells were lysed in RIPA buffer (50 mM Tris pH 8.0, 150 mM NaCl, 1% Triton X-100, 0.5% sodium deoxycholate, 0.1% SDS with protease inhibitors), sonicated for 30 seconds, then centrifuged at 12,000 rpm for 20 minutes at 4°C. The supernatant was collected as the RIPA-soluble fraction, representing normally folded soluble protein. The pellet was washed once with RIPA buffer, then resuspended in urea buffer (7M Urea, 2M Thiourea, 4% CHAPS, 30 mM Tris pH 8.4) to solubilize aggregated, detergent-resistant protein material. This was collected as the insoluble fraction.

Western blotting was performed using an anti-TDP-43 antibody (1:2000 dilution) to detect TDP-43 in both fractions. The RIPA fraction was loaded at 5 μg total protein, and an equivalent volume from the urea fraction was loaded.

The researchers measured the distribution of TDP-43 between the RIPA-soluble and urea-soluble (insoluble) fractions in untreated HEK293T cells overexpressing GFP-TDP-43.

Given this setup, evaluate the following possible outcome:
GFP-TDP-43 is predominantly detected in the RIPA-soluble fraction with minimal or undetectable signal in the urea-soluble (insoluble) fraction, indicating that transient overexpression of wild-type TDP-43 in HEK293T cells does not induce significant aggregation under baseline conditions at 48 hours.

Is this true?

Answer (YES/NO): NO